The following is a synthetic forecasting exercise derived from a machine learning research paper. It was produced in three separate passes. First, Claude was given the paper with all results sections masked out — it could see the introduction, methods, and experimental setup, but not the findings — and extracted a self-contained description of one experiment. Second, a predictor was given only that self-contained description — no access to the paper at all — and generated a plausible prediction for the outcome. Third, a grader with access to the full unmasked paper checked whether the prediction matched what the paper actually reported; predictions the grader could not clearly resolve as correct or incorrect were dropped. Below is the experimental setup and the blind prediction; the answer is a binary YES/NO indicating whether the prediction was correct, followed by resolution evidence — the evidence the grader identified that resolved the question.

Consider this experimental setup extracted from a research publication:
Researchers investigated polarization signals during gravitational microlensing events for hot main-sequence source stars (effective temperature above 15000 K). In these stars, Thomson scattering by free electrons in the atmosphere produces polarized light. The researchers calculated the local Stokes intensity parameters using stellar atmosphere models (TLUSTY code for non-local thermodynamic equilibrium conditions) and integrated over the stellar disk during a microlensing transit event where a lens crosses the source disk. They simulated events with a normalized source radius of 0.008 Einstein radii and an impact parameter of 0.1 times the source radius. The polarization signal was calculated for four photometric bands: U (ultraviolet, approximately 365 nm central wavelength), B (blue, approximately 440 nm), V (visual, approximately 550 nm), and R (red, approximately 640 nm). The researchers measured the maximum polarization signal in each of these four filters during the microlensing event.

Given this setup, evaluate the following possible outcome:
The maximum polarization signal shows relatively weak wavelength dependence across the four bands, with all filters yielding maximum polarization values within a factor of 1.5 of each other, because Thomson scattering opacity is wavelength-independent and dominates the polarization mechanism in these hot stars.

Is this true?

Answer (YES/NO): NO